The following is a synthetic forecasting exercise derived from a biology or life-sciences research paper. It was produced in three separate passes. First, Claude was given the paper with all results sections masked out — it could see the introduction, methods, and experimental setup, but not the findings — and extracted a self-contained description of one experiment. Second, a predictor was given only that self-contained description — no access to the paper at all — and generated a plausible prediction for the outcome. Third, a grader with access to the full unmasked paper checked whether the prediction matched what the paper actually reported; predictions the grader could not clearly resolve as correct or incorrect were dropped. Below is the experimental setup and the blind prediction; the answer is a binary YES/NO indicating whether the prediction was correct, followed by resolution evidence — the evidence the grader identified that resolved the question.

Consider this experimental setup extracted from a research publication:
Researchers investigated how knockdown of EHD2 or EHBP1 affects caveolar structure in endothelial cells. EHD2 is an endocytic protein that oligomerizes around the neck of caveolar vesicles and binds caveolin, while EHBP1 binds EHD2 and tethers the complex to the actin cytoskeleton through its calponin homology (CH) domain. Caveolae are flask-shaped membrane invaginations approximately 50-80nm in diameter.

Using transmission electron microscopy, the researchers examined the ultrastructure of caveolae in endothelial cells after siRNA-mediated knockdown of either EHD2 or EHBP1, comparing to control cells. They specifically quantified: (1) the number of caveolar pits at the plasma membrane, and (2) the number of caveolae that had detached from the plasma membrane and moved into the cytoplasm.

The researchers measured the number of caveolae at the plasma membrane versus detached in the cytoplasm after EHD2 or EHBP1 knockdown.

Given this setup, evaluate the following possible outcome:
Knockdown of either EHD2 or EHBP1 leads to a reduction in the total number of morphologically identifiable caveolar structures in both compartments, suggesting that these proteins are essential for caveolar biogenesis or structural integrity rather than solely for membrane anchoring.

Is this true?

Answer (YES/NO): NO